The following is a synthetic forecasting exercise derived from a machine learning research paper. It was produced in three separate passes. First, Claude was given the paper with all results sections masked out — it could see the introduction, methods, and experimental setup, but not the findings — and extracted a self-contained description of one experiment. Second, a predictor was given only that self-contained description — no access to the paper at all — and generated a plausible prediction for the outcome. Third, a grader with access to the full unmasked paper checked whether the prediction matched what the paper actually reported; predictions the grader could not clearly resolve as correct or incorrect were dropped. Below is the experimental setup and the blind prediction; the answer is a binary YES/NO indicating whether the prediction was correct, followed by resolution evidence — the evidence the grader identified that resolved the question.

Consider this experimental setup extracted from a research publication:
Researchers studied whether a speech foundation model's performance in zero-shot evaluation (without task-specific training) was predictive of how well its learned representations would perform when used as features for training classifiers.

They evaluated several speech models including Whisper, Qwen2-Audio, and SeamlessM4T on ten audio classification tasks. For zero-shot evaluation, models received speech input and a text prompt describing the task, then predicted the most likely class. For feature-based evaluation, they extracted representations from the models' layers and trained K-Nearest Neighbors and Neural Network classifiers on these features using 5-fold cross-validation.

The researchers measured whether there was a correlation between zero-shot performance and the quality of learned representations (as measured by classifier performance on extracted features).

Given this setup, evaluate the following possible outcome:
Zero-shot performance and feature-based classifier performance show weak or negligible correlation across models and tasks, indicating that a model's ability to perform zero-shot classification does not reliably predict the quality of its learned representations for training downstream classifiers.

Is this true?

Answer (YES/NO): NO